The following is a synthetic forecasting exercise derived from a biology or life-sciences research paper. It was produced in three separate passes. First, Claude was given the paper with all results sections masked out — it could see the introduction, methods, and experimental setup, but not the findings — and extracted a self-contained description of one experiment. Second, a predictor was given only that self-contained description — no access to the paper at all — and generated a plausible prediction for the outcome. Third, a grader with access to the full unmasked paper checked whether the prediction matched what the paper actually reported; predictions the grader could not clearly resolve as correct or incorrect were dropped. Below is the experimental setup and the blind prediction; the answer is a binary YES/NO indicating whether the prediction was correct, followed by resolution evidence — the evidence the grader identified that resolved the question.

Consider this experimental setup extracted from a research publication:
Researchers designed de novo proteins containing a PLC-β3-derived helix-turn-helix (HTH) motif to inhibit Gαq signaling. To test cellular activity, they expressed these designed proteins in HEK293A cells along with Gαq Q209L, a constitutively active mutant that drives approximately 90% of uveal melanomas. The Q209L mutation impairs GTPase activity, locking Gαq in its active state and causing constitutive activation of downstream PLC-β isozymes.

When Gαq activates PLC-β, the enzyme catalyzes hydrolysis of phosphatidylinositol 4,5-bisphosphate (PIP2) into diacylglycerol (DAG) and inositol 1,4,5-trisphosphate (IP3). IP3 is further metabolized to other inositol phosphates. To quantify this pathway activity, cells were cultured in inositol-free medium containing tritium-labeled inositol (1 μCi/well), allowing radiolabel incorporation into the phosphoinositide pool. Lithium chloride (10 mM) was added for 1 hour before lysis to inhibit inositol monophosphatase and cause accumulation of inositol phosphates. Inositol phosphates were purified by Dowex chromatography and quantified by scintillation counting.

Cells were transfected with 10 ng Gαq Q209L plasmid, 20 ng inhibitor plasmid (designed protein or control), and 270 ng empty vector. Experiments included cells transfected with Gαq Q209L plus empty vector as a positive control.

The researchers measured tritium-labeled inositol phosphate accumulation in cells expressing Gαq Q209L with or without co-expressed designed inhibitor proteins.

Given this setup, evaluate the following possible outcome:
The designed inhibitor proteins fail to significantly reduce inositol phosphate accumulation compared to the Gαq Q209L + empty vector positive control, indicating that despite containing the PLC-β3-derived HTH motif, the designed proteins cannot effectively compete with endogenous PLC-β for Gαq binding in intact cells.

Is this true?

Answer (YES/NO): NO